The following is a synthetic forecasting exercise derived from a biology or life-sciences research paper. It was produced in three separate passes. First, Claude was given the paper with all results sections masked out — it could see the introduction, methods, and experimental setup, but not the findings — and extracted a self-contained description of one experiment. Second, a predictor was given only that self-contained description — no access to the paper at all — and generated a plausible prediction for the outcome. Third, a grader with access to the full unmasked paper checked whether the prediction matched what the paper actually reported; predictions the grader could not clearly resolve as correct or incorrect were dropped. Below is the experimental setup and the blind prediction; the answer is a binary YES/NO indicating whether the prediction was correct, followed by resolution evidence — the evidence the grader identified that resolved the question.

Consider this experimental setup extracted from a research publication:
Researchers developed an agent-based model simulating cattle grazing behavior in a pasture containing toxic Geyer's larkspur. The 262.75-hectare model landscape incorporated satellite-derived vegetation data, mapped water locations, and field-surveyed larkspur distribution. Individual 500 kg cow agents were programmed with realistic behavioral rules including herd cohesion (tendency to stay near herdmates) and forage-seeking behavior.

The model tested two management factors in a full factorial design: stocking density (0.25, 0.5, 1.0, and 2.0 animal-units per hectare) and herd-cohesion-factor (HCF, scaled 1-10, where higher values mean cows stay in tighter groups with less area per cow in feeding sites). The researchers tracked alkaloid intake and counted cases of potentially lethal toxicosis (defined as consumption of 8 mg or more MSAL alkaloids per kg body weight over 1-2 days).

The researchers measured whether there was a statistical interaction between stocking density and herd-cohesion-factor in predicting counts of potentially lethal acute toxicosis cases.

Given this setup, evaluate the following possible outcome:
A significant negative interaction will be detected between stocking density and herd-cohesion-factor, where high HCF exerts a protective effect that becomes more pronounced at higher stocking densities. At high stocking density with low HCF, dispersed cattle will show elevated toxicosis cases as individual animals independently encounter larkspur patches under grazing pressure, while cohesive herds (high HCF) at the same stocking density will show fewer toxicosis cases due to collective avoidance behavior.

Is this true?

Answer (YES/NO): NO